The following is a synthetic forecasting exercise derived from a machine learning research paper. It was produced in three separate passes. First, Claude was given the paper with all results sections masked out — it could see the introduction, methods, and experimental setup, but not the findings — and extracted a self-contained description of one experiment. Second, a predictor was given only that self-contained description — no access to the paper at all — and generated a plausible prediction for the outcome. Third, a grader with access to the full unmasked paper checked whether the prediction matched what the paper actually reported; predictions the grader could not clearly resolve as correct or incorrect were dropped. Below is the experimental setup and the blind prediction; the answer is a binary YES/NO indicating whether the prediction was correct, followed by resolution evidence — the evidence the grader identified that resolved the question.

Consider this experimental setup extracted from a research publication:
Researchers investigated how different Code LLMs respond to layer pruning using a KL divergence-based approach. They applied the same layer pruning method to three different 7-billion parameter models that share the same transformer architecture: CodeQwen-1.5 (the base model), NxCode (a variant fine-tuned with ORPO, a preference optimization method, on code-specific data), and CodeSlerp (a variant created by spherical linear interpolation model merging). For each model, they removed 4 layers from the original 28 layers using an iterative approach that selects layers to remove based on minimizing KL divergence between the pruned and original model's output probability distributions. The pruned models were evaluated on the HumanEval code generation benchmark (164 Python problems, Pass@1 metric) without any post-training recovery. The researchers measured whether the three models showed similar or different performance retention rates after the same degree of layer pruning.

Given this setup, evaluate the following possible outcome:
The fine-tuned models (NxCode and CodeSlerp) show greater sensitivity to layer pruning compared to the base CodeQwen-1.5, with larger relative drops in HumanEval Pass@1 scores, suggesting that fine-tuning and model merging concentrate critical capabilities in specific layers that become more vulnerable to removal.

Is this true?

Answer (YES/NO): NO